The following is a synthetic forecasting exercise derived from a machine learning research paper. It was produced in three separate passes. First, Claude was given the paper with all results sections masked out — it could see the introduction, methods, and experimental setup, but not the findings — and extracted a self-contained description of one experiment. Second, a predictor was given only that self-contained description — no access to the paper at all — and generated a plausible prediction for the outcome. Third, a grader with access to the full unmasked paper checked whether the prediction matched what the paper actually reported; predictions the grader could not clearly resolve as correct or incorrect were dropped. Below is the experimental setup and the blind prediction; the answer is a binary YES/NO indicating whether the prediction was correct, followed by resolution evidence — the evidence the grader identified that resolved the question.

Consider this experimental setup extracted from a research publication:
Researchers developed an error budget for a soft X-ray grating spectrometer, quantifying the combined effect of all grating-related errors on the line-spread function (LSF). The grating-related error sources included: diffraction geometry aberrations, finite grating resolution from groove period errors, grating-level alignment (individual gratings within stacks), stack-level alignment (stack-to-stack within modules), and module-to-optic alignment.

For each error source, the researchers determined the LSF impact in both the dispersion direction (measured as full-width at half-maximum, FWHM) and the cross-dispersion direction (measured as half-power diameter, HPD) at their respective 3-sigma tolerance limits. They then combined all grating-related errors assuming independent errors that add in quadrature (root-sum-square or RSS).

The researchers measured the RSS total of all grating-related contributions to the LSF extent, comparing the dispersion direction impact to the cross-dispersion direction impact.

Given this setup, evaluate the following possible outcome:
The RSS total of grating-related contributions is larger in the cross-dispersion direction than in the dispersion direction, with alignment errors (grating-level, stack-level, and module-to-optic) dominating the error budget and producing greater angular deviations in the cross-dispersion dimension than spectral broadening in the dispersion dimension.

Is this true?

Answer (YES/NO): YES